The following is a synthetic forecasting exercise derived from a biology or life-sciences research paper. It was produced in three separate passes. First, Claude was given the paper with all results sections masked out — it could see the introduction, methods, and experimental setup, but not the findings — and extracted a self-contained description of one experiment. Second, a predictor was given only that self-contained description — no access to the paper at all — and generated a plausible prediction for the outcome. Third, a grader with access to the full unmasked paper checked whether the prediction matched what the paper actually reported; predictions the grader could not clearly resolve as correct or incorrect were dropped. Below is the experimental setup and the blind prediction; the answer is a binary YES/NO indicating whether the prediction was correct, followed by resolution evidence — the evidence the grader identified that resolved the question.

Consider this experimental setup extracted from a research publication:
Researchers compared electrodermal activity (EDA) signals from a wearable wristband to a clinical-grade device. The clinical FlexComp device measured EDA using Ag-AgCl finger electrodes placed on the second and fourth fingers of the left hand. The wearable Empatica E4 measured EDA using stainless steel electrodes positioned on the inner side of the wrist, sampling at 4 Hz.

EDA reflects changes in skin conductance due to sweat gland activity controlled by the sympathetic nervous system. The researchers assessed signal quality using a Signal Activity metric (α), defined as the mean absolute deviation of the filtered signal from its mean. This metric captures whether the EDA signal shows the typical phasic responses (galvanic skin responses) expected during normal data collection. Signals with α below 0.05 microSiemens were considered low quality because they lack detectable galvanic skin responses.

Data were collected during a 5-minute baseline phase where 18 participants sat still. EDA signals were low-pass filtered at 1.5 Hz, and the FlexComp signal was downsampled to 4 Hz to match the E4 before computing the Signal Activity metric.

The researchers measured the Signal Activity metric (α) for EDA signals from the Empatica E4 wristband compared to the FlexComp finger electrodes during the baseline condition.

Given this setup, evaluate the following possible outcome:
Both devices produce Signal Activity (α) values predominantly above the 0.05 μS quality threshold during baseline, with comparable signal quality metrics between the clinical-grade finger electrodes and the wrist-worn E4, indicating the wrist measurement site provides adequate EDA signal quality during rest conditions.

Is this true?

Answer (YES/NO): NO